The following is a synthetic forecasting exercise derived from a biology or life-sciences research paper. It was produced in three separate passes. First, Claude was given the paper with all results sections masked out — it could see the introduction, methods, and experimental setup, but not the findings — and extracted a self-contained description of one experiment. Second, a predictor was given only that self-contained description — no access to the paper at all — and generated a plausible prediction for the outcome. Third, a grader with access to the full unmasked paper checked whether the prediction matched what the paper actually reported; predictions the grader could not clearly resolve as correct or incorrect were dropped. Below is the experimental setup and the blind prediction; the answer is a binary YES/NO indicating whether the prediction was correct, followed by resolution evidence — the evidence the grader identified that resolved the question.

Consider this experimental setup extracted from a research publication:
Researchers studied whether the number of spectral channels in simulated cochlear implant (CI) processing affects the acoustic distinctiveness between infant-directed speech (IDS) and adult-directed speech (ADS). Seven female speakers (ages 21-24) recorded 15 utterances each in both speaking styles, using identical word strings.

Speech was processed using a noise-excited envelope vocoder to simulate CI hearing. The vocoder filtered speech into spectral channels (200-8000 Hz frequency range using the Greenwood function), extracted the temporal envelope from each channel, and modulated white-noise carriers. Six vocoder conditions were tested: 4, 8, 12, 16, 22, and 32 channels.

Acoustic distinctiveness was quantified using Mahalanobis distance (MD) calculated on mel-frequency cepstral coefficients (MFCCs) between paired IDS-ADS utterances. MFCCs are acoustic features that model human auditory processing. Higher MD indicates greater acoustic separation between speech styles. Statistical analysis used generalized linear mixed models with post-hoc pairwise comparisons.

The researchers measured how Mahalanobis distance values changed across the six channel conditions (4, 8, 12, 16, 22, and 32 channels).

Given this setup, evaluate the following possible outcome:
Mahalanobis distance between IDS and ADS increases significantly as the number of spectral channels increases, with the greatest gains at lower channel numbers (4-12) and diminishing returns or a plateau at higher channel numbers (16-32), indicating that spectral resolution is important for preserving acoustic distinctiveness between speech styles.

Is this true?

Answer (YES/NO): YES